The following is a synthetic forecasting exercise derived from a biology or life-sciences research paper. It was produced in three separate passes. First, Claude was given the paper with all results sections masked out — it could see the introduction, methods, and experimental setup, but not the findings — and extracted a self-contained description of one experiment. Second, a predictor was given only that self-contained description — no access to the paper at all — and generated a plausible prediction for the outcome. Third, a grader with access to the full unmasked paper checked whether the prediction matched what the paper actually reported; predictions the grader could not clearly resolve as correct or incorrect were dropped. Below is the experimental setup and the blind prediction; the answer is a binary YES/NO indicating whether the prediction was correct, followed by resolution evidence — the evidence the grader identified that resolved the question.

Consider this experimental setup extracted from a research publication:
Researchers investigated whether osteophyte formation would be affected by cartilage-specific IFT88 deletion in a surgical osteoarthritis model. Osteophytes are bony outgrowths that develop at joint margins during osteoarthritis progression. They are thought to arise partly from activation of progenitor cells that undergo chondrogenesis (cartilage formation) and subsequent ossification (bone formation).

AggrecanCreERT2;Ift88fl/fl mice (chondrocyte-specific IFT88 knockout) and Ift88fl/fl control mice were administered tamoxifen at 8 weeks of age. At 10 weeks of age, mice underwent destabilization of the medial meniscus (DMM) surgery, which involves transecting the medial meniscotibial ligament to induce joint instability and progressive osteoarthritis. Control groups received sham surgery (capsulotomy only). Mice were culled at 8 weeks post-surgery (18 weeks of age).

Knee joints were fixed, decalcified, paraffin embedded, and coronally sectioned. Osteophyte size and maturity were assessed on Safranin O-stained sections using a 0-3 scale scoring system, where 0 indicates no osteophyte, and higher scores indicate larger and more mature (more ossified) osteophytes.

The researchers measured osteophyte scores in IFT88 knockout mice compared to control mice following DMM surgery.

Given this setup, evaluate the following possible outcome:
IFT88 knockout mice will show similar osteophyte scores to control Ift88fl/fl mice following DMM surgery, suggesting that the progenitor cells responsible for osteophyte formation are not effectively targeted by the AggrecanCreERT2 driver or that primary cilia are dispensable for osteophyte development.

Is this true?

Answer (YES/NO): YES